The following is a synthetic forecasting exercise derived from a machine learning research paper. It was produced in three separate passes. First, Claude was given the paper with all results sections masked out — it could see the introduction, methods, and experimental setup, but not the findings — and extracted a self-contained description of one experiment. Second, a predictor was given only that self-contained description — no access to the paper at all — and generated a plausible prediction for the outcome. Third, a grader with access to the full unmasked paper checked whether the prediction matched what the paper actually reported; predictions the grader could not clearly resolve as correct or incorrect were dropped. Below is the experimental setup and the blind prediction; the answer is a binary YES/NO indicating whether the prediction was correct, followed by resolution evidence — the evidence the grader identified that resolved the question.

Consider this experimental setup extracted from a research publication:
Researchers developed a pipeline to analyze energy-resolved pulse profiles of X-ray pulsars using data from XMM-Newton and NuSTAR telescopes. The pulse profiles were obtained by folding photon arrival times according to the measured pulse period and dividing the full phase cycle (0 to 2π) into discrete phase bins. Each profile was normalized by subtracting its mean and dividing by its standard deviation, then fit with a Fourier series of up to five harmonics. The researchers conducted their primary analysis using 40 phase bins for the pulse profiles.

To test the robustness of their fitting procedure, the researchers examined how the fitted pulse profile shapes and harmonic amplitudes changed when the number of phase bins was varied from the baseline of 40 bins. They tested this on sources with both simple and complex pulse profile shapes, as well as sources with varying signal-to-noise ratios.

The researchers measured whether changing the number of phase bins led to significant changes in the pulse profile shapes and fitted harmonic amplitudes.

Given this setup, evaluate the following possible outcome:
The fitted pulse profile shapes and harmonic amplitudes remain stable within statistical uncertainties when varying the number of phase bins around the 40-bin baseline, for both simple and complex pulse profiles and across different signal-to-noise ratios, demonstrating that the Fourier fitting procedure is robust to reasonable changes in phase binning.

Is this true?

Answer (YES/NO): YES